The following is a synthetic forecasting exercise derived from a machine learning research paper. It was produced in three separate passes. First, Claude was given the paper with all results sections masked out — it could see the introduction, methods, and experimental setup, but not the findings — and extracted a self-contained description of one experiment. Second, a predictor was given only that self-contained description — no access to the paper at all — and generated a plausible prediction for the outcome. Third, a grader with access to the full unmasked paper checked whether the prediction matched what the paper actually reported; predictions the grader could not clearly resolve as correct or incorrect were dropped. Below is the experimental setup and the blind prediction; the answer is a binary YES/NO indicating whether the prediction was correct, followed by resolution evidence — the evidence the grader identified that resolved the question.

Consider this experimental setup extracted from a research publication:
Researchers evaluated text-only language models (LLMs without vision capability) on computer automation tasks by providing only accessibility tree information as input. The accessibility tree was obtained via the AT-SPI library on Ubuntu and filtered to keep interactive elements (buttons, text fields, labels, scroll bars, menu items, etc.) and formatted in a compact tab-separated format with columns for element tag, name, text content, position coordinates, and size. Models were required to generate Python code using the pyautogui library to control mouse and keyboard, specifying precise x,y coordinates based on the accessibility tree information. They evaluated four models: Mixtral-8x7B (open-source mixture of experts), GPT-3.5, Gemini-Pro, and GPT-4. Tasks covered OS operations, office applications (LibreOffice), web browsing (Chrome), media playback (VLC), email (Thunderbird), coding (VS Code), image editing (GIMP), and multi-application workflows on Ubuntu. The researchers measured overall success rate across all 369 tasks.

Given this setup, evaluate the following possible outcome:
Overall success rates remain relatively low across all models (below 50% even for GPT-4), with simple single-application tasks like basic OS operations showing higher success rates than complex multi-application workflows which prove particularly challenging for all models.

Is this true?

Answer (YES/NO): YES